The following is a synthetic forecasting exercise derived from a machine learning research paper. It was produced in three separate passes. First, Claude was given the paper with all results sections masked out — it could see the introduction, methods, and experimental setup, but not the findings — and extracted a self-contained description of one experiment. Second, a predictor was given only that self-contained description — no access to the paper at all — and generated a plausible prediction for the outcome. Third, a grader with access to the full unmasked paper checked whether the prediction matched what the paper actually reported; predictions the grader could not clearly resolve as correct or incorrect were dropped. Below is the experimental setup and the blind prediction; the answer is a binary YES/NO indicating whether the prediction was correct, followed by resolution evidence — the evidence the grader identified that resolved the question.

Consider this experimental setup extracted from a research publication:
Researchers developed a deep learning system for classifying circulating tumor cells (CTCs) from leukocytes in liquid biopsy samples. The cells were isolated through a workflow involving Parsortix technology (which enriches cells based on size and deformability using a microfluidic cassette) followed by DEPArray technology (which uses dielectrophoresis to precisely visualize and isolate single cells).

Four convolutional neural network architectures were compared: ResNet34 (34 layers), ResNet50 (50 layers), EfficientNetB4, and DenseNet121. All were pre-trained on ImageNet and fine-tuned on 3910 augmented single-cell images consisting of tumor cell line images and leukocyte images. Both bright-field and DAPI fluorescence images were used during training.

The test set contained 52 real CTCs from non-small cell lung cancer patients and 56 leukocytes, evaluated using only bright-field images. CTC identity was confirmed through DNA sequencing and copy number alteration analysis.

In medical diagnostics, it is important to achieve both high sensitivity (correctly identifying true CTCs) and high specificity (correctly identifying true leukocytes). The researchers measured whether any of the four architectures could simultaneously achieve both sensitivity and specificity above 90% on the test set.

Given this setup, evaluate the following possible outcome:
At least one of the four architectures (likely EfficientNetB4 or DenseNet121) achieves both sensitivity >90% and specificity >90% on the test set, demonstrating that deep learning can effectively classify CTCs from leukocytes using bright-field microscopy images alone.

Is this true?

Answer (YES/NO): NO